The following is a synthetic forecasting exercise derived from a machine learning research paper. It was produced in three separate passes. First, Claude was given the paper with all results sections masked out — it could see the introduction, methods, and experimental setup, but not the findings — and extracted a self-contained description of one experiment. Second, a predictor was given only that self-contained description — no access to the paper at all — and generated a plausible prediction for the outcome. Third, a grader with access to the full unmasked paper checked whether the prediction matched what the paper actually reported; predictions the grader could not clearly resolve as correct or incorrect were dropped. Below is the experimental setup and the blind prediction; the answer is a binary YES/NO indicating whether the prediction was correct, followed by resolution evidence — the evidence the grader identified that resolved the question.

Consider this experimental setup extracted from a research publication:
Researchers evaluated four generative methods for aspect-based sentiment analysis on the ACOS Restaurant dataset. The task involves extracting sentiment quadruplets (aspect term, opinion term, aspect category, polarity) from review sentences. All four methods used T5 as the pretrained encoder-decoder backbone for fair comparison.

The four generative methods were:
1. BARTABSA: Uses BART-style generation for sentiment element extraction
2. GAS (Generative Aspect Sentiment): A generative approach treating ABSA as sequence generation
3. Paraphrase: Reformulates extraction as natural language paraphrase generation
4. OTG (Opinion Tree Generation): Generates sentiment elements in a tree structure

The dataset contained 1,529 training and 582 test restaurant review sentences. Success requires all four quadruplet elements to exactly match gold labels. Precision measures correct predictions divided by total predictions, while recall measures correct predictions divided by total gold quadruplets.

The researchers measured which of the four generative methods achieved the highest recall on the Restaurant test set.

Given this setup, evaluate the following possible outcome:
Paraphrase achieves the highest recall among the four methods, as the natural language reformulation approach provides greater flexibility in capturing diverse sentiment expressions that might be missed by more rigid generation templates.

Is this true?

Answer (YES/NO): YES